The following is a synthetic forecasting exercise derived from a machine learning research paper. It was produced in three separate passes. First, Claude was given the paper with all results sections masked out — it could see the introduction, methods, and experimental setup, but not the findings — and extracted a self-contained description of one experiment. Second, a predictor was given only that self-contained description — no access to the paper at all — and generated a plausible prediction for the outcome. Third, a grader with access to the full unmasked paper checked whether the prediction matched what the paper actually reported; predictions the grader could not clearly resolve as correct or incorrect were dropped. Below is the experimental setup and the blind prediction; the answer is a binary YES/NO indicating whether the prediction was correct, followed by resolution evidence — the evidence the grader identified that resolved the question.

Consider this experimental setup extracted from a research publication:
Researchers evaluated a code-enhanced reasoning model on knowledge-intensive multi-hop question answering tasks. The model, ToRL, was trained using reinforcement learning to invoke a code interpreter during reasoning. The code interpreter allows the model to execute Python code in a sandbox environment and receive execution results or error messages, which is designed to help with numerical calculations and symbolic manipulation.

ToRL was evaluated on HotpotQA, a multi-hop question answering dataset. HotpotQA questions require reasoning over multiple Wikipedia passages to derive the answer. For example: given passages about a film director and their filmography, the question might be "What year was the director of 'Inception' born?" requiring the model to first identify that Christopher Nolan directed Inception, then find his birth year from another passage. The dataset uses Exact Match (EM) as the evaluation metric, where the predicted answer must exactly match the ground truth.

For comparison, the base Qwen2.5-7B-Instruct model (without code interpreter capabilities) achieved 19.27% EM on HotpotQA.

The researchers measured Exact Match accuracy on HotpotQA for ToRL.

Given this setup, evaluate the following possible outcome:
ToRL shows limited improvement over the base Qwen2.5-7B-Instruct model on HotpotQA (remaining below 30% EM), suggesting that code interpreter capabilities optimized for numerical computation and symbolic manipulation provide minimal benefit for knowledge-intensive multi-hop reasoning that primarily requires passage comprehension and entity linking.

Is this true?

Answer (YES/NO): NO